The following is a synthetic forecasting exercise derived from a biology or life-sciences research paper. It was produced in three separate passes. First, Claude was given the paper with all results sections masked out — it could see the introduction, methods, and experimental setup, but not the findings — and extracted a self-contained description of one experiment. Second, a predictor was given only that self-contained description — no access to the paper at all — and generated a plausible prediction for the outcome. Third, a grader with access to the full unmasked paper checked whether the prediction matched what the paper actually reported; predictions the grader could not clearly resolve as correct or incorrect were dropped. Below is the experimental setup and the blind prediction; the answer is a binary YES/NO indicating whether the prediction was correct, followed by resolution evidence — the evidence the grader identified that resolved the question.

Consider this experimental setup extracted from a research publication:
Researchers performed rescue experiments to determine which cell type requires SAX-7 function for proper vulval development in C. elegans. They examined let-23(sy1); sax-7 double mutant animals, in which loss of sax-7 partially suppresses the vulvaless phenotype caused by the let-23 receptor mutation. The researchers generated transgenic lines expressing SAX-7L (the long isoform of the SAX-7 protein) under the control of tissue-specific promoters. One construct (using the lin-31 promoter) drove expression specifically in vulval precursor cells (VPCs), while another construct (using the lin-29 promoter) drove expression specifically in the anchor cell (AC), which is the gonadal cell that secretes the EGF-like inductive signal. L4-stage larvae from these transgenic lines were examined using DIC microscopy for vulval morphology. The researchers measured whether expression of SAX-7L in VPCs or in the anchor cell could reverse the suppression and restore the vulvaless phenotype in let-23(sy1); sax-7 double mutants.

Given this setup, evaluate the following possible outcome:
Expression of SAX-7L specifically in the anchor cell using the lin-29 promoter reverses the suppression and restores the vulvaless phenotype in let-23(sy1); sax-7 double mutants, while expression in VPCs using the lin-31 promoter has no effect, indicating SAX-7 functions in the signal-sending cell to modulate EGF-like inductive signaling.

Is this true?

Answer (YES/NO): NO